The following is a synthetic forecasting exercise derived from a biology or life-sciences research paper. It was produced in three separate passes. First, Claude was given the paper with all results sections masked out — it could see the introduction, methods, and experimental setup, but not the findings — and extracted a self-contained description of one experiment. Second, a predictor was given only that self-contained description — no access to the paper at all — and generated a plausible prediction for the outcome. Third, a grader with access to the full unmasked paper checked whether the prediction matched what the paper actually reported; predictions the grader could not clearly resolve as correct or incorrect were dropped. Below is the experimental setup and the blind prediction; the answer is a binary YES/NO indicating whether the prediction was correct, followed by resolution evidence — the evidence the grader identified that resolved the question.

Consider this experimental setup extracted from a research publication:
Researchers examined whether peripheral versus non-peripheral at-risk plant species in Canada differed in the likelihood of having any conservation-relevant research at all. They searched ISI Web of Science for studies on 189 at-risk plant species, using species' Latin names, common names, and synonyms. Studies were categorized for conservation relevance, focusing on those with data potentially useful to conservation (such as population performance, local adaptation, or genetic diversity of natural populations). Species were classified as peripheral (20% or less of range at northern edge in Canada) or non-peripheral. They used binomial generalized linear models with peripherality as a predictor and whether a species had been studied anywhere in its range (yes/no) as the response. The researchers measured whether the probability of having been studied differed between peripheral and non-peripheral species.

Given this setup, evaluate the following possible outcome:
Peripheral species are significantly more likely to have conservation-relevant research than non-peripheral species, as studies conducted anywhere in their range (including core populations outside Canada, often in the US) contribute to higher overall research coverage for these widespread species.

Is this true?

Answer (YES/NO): NO